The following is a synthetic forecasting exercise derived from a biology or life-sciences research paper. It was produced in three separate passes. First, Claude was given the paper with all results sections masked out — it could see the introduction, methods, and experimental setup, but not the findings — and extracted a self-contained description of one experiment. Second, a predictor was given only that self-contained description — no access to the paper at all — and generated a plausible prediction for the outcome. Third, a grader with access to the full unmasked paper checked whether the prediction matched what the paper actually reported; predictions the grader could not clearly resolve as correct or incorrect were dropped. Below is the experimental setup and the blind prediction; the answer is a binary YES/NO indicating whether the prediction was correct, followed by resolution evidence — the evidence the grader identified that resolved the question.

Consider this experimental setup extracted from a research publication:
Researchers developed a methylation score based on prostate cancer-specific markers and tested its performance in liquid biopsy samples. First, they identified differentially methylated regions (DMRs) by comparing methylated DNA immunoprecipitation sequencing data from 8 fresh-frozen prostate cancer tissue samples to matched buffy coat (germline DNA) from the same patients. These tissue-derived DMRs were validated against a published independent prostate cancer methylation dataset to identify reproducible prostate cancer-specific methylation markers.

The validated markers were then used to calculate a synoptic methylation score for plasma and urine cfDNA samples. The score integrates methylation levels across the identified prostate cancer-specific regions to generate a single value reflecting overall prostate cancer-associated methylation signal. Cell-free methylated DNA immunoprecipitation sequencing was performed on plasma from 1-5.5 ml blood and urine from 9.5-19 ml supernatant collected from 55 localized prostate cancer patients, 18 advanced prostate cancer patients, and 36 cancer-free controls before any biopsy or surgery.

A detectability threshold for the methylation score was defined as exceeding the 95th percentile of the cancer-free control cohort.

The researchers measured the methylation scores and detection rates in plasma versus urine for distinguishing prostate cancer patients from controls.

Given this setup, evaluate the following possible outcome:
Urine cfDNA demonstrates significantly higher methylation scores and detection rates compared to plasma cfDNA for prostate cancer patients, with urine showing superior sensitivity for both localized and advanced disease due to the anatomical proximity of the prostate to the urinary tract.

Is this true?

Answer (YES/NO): NO